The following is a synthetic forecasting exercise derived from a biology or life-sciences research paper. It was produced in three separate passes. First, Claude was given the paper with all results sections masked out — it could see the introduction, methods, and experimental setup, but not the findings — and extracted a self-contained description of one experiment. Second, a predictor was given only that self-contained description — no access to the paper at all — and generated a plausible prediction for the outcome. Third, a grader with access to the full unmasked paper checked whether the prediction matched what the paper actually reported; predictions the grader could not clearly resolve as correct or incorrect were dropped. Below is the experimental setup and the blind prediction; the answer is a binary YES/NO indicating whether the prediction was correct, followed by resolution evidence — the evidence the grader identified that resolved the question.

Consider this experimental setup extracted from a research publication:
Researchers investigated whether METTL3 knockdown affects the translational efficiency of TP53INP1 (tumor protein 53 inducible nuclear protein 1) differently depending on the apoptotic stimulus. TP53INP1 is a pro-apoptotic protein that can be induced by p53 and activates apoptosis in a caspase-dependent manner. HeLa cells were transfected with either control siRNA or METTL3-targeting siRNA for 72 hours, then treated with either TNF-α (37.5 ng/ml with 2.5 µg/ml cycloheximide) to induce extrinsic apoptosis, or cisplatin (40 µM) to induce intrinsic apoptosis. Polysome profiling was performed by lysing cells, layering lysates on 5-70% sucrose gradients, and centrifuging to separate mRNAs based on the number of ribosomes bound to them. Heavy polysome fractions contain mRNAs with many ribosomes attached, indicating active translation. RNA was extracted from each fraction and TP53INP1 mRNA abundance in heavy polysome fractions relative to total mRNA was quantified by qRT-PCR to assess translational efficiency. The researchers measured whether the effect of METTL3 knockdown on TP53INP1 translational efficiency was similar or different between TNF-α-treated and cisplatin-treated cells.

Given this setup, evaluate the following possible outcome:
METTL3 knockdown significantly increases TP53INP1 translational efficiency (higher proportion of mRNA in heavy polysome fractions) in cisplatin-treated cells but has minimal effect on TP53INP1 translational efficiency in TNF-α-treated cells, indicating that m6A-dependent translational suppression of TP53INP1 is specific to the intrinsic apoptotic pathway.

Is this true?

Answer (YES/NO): NO